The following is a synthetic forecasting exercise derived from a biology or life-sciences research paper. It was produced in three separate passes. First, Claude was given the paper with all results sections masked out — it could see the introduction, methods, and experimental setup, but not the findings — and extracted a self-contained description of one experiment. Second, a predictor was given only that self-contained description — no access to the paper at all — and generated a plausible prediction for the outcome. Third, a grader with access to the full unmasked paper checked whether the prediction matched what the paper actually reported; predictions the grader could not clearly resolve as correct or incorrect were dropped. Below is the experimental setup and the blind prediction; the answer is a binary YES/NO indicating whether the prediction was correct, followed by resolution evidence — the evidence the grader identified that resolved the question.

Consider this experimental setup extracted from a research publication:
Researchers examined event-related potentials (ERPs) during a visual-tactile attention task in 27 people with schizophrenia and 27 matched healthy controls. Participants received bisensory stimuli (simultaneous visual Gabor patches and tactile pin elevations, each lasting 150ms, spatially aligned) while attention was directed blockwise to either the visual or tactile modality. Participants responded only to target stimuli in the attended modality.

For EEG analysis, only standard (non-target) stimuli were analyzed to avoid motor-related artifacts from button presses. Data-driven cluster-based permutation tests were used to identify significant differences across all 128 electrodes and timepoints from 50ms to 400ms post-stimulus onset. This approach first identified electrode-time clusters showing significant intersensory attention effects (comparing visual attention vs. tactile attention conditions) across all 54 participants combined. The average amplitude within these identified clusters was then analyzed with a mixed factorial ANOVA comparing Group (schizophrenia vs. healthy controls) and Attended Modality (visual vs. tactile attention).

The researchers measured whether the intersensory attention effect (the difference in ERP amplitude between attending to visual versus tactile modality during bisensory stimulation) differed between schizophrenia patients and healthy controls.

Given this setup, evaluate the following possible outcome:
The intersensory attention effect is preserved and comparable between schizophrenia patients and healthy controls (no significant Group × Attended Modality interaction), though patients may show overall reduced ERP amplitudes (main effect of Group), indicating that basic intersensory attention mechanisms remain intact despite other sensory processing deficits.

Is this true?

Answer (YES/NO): NO